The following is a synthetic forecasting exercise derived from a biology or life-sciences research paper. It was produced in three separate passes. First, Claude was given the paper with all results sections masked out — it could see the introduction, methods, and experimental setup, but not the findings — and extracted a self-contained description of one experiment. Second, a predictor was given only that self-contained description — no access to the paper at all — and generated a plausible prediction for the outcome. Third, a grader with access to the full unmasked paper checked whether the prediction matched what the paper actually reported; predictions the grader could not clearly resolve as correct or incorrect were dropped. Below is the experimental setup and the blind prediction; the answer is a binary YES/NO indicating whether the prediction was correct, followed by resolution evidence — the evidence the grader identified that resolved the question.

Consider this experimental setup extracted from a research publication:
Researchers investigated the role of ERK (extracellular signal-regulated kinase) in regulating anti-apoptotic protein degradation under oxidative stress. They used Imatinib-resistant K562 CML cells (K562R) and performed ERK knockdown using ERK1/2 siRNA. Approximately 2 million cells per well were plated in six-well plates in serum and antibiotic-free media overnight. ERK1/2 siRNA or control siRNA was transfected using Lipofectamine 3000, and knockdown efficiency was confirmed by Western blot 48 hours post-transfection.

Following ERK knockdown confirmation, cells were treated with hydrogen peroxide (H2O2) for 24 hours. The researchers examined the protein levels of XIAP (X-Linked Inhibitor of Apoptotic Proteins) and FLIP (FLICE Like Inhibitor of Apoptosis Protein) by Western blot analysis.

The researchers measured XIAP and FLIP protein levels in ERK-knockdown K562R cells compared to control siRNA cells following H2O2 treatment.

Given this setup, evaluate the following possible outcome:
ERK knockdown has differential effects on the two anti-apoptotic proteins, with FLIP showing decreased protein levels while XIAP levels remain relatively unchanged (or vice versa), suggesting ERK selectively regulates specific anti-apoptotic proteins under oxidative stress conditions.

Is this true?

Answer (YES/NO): YES